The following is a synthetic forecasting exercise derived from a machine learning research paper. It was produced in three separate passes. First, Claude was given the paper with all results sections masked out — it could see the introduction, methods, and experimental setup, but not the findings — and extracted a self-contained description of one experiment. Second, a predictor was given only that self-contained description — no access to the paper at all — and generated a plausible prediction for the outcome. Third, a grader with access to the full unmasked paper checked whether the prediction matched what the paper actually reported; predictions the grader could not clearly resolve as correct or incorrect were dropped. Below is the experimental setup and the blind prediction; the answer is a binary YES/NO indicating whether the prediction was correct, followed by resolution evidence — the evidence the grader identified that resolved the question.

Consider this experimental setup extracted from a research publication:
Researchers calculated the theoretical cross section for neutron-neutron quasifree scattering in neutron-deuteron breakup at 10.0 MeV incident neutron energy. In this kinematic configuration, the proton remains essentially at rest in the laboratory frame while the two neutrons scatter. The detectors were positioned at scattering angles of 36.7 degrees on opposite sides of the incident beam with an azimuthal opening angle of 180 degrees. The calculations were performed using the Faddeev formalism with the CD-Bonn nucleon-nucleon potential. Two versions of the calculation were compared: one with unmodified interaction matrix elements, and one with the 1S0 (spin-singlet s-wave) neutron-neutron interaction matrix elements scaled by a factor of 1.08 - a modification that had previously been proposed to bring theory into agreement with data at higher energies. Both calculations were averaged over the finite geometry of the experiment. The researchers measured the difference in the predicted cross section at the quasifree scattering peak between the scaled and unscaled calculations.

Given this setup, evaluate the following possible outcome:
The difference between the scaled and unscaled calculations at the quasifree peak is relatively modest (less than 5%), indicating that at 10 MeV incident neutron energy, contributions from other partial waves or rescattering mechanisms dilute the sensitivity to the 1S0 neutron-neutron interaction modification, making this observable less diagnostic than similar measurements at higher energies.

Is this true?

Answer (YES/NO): YES